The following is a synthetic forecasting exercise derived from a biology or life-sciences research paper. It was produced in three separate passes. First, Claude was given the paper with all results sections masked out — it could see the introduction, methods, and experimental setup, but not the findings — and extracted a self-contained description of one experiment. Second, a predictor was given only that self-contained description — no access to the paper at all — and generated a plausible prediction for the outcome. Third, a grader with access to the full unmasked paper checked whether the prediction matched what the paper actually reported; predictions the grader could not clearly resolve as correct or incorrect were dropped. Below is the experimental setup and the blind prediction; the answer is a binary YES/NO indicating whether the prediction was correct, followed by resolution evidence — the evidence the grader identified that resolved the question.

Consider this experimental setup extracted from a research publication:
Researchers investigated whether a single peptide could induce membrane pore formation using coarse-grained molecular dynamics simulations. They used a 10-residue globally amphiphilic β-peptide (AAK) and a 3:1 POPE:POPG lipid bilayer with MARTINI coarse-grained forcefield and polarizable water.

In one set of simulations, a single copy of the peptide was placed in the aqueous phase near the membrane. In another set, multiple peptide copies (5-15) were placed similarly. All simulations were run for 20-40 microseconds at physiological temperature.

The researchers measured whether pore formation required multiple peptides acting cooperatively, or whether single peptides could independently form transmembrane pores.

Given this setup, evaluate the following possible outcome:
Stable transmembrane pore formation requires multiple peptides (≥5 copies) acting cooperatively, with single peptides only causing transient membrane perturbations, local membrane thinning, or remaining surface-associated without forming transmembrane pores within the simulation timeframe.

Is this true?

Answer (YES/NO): YES